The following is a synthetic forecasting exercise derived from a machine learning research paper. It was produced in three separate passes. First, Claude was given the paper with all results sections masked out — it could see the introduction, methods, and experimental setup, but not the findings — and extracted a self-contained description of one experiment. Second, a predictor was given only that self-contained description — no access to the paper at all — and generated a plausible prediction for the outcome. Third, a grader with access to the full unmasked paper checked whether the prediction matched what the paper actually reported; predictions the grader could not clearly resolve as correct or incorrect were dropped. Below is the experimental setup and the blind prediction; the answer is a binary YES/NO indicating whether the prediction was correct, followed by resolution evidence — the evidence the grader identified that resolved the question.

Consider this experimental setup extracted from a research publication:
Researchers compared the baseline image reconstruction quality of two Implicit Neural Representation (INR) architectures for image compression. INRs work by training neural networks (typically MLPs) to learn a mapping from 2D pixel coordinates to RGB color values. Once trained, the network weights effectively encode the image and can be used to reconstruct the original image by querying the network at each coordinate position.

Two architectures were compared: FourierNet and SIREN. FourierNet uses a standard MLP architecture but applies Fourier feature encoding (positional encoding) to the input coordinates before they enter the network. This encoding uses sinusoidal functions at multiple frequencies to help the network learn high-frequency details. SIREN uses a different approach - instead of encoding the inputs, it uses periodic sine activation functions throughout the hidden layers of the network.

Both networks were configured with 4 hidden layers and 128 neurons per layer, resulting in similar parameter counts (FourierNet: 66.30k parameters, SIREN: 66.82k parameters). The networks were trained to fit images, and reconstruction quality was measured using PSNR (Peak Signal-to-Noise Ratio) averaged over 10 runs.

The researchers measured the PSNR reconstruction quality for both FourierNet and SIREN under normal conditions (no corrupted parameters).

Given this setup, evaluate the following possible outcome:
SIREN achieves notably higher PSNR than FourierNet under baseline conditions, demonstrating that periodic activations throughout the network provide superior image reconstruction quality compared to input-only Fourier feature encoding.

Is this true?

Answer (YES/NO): NO